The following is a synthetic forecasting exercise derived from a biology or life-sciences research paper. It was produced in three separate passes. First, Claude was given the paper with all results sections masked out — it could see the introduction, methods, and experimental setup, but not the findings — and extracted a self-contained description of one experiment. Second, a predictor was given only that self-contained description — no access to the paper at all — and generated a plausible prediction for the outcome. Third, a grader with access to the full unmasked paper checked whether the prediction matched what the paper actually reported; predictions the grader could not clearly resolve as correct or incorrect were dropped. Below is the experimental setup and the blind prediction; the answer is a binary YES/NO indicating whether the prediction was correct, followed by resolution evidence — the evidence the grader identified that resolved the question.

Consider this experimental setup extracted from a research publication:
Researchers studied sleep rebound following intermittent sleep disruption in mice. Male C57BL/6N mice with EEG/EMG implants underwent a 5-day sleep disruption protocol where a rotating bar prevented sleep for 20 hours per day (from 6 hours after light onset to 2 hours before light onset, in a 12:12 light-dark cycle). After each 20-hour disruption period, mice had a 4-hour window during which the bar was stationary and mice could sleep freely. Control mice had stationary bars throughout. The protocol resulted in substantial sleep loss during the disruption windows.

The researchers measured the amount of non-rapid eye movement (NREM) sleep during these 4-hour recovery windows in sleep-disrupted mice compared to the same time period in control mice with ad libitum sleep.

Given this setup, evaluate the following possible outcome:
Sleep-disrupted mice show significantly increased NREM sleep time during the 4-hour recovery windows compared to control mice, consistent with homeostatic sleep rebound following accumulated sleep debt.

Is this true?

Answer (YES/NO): NO